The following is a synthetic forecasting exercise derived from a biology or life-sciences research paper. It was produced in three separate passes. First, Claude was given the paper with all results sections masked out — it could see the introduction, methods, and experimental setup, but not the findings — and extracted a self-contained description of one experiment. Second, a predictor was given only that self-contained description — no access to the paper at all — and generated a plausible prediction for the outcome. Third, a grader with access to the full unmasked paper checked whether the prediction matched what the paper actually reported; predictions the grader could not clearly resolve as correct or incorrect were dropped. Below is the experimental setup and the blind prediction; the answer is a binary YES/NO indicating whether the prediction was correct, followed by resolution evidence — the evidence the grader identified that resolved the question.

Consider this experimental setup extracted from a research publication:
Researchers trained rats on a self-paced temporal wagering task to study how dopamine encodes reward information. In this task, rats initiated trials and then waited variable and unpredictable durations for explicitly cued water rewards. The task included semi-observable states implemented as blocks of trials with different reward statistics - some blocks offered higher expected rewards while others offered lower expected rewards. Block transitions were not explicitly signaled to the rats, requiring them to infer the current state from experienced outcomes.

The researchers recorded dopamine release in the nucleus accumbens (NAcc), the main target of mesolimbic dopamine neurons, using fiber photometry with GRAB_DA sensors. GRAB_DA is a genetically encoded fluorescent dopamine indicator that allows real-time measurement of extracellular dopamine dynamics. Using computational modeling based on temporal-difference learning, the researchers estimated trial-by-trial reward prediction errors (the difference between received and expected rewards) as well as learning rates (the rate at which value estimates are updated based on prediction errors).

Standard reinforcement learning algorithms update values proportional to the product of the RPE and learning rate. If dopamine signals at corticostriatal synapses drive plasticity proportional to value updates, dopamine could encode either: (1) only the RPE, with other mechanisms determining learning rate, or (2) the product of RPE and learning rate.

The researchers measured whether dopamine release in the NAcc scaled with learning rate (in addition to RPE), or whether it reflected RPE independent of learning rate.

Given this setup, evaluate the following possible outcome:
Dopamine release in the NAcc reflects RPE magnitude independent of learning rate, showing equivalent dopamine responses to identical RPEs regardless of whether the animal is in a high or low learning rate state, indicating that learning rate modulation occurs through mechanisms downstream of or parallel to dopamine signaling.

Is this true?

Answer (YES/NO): YES